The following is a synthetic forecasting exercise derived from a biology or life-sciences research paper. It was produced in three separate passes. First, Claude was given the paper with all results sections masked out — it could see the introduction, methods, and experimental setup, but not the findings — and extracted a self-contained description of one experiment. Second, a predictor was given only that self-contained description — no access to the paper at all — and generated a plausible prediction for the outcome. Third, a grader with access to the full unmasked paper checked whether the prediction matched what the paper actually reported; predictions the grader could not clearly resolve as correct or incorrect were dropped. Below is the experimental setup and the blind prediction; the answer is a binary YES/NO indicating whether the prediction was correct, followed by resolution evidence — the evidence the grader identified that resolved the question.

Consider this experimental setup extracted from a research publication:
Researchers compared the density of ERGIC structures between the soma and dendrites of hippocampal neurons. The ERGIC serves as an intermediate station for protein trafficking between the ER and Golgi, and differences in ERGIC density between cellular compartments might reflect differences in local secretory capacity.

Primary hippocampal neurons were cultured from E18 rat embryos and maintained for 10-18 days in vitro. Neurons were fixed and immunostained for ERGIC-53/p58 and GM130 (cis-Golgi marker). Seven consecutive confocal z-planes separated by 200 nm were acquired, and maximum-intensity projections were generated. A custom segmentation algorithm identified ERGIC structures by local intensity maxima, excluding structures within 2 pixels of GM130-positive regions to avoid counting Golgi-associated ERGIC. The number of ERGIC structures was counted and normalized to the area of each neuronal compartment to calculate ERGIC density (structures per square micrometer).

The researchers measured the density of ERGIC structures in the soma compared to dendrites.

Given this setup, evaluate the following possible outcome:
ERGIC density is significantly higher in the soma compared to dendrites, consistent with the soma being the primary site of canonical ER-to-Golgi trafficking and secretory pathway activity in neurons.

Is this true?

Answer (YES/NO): NO